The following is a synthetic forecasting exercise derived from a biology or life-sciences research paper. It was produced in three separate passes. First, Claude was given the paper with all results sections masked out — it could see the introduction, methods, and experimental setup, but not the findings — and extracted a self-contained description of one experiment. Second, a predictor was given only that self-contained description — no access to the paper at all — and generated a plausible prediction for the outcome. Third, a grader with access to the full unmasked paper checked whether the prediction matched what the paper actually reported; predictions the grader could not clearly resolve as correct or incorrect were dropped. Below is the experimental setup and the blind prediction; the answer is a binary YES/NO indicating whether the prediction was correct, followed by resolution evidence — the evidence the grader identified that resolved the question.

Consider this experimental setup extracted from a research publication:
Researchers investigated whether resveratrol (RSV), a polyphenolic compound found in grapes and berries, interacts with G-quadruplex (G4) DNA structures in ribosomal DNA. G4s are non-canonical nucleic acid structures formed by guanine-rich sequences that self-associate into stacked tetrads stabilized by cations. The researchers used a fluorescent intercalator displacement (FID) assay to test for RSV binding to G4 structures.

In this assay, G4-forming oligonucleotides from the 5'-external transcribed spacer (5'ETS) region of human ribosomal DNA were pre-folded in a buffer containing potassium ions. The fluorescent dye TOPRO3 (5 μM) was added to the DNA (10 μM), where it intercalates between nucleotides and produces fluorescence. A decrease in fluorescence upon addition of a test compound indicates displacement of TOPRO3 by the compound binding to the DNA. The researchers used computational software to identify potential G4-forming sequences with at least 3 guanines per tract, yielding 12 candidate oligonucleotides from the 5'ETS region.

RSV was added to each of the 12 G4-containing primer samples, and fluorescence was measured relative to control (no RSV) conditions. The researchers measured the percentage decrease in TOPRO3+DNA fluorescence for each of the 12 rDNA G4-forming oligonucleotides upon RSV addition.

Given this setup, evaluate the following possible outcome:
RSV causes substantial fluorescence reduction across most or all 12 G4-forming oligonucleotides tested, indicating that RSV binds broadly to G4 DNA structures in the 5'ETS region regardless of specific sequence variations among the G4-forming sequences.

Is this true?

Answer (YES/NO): NO